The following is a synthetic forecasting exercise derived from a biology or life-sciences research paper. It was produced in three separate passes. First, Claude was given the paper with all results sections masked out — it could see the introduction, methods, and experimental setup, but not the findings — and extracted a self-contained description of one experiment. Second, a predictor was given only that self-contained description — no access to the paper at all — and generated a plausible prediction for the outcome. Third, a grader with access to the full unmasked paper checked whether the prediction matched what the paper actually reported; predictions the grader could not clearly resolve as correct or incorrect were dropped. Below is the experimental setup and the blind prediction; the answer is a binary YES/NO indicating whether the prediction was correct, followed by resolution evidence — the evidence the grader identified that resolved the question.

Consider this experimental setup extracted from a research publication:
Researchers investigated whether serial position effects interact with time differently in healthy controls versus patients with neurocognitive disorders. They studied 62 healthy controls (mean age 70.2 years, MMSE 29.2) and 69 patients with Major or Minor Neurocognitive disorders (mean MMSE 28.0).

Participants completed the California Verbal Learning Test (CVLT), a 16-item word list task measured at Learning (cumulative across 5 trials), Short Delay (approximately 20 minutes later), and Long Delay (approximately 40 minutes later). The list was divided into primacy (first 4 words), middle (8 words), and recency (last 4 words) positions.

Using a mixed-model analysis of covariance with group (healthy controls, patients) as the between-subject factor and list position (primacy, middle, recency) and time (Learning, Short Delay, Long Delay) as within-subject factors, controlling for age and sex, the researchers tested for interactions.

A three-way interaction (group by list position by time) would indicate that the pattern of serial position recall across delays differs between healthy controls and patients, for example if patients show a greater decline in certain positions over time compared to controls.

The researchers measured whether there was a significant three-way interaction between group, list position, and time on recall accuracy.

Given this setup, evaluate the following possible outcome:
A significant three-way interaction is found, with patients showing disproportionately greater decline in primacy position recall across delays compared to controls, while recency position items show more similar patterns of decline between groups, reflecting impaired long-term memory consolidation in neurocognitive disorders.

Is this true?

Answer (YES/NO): NO